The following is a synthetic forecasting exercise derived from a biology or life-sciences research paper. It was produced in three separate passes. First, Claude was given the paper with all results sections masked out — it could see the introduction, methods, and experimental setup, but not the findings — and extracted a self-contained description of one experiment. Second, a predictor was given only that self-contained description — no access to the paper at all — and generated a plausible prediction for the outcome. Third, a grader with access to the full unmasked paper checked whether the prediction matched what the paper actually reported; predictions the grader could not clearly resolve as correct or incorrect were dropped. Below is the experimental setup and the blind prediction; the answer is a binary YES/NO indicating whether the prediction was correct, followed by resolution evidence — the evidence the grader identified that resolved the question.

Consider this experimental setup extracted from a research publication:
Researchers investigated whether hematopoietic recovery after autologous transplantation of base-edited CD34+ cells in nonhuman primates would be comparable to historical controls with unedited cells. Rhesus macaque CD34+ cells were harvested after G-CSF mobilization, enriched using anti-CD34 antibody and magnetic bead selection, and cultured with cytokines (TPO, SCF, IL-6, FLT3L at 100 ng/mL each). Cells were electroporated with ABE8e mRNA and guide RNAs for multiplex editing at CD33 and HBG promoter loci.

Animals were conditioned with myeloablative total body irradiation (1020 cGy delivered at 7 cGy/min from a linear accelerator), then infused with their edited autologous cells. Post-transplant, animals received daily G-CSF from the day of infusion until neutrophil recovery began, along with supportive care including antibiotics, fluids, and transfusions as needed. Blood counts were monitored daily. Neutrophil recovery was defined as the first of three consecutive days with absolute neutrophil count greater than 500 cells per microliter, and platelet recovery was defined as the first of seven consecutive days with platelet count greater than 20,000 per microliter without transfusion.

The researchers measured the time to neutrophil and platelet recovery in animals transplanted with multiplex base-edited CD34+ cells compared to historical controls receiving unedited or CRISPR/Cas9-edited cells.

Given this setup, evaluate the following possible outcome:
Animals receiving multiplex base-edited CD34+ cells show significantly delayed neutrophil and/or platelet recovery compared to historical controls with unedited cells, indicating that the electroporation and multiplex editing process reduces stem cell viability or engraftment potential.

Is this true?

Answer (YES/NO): NO